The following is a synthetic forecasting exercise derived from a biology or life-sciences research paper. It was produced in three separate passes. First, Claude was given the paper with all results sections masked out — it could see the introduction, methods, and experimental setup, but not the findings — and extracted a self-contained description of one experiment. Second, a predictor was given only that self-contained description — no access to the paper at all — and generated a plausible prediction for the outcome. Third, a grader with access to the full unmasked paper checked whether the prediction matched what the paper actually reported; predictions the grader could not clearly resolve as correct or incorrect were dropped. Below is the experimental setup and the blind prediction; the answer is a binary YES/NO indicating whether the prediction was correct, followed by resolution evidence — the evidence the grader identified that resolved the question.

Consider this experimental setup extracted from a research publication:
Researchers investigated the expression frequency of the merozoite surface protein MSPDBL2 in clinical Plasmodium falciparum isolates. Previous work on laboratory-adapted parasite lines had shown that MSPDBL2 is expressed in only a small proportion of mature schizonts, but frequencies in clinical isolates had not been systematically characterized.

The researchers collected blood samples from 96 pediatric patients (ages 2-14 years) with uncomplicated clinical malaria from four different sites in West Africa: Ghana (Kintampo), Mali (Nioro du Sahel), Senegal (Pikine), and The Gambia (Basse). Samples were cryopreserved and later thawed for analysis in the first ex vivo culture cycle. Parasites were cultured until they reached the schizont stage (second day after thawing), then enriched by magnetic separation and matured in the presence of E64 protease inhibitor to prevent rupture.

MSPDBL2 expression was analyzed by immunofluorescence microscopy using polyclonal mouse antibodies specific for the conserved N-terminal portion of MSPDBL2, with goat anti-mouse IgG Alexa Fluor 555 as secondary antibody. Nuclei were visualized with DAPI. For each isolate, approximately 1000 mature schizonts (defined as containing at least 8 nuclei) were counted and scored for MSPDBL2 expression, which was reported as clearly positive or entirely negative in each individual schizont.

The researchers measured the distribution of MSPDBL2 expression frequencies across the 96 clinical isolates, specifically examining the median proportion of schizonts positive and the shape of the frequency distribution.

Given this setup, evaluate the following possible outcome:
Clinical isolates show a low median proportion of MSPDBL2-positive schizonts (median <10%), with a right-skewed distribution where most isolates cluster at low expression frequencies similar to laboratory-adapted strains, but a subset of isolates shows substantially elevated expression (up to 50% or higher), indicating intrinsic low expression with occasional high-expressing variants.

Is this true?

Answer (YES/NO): YES